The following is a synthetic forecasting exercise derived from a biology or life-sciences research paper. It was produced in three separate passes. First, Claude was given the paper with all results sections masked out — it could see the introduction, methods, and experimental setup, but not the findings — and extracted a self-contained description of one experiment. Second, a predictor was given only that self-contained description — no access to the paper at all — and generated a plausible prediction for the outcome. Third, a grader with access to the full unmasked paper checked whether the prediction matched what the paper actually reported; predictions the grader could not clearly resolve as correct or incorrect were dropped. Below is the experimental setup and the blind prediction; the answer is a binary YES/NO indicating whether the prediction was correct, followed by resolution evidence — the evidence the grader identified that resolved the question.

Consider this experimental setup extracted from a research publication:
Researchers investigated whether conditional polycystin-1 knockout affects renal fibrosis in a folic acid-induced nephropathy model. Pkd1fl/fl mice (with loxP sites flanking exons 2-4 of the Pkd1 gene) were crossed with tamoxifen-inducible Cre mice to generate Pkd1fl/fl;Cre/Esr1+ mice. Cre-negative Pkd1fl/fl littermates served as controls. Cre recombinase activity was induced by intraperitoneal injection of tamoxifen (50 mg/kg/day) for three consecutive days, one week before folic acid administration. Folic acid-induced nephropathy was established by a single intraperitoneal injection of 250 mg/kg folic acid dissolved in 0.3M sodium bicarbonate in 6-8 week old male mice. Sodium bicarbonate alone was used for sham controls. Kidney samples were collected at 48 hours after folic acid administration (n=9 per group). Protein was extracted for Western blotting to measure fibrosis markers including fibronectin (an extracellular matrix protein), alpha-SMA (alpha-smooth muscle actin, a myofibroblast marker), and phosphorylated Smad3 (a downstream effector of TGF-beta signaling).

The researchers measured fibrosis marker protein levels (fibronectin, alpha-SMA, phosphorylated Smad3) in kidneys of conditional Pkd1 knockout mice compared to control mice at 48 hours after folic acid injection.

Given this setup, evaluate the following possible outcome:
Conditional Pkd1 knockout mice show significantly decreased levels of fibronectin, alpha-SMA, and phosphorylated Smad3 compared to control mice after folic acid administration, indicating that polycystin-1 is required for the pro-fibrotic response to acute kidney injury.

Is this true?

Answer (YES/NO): YES